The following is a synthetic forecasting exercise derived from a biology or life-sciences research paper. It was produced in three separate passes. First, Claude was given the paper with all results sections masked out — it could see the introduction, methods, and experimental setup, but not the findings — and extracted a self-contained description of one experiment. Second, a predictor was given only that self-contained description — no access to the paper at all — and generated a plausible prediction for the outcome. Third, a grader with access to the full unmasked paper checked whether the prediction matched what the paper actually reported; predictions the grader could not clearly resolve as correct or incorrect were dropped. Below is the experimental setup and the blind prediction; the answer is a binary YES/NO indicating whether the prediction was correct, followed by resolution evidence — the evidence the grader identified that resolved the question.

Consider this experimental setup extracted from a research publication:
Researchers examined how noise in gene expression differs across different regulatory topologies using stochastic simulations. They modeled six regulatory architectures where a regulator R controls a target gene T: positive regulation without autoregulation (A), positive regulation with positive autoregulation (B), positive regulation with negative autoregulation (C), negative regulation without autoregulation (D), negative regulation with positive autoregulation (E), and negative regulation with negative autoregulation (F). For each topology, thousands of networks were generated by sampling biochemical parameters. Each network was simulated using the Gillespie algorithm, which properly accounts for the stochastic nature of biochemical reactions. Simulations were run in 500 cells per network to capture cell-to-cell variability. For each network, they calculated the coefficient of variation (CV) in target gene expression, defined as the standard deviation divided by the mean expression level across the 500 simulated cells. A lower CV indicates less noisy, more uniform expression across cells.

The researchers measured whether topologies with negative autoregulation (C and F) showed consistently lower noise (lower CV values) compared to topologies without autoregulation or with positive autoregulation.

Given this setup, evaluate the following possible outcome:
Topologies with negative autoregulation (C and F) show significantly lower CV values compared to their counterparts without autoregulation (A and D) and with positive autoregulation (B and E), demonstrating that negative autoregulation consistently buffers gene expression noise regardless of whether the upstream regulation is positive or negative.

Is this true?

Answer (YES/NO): NO